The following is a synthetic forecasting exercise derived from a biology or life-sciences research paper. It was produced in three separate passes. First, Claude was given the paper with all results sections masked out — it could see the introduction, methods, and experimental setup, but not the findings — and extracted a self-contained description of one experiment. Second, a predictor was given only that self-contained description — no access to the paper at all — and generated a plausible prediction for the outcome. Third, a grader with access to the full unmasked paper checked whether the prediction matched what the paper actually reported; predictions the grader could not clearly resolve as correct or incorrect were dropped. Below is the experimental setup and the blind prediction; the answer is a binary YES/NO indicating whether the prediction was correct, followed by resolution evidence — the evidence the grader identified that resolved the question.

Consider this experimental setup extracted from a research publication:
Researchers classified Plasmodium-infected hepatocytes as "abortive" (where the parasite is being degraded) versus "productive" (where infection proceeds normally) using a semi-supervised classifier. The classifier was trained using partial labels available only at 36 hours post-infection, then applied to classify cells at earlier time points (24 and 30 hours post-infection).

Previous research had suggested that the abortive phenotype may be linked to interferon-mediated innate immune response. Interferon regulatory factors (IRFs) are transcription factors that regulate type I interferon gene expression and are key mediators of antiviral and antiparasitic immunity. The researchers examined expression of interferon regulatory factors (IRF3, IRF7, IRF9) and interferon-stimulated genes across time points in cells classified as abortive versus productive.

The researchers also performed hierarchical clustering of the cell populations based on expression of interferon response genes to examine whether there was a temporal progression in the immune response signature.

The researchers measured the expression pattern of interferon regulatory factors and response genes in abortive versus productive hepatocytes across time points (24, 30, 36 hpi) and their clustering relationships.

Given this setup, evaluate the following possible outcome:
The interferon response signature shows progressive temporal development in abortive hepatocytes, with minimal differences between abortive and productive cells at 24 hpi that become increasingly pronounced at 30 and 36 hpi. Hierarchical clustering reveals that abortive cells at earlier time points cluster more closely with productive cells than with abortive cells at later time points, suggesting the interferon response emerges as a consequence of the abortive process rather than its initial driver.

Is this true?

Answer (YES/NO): NO